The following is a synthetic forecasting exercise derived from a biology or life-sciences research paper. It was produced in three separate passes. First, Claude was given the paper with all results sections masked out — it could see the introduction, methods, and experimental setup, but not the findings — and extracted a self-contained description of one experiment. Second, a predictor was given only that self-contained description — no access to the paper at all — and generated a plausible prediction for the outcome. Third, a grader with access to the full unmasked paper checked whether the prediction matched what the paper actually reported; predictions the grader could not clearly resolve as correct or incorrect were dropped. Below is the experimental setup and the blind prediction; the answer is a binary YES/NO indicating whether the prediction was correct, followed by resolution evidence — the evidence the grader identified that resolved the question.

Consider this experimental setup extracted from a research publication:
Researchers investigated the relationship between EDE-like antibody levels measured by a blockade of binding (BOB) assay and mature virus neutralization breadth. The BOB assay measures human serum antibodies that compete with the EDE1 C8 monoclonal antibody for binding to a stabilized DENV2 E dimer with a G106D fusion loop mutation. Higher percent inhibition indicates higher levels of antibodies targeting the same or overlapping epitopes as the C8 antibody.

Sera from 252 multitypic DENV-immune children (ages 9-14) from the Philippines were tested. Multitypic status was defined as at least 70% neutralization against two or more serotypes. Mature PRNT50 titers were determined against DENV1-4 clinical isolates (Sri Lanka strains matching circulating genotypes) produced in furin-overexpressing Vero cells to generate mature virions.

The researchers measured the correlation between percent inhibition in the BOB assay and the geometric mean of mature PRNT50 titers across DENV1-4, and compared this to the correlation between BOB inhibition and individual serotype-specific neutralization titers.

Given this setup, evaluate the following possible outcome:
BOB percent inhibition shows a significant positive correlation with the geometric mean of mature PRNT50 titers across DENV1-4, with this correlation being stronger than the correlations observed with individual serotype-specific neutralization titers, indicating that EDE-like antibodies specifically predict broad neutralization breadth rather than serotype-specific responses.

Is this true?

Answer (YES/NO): NO